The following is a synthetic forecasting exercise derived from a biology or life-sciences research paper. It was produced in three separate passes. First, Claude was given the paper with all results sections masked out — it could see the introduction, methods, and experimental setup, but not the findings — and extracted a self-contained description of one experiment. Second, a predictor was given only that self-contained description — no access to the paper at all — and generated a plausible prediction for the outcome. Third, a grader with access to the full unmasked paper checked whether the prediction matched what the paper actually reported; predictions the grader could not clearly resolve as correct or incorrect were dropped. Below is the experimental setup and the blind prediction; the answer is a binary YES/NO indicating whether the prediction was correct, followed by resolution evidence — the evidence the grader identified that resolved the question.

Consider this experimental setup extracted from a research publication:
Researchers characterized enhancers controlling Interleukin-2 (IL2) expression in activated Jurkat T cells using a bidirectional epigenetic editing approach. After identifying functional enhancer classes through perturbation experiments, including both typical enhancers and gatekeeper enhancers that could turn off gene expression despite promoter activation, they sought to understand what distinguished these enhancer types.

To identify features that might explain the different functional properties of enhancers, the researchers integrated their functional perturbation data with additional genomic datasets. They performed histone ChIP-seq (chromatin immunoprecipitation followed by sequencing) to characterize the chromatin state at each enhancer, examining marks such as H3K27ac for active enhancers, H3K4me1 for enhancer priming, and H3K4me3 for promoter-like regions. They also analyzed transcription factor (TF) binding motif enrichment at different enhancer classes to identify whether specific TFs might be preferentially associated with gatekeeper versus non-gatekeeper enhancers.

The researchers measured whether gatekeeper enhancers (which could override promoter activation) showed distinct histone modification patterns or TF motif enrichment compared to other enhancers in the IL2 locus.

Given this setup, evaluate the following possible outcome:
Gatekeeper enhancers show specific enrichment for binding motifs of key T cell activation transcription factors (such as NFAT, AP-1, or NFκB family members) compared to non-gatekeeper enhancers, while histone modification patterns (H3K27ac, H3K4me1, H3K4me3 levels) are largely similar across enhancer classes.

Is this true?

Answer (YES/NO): NO